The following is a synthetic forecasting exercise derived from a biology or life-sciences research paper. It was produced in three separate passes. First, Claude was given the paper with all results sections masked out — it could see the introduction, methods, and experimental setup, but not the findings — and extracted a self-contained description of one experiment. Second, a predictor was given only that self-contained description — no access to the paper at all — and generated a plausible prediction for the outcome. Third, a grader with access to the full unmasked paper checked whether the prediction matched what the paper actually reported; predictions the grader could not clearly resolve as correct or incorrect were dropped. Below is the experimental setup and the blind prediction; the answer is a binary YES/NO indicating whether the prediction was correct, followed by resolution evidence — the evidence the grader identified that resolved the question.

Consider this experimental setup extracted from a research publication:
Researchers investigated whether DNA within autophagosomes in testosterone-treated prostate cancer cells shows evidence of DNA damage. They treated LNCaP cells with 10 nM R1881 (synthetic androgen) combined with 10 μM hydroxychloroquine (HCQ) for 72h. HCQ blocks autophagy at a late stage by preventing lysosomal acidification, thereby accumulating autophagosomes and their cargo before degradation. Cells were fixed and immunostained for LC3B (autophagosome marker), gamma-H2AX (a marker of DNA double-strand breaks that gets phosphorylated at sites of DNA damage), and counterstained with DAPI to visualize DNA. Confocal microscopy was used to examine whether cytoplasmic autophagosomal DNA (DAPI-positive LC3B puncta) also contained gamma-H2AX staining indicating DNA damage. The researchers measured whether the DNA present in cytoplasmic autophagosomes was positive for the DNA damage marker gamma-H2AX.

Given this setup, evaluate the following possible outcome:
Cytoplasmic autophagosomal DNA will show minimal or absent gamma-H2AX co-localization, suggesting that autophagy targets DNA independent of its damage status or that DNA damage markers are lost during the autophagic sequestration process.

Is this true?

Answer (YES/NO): NO